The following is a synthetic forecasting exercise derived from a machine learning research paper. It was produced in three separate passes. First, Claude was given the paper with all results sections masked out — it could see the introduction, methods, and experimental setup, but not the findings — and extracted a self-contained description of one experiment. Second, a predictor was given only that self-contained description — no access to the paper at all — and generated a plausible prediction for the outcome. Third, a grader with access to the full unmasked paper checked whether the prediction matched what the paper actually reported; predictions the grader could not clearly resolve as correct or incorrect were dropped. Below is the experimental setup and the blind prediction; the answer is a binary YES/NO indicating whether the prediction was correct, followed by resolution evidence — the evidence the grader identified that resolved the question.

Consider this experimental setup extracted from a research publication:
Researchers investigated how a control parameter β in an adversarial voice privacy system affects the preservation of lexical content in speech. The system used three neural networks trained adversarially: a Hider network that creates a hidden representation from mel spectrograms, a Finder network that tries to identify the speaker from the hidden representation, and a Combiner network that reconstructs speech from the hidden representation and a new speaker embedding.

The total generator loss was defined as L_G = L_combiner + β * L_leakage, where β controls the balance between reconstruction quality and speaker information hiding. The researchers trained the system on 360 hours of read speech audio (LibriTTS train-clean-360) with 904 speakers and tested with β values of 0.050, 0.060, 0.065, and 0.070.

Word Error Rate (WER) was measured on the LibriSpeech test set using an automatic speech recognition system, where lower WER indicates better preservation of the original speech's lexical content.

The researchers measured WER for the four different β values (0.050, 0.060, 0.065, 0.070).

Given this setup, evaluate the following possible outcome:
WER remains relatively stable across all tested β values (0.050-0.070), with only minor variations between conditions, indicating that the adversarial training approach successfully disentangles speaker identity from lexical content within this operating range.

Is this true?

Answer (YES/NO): NO